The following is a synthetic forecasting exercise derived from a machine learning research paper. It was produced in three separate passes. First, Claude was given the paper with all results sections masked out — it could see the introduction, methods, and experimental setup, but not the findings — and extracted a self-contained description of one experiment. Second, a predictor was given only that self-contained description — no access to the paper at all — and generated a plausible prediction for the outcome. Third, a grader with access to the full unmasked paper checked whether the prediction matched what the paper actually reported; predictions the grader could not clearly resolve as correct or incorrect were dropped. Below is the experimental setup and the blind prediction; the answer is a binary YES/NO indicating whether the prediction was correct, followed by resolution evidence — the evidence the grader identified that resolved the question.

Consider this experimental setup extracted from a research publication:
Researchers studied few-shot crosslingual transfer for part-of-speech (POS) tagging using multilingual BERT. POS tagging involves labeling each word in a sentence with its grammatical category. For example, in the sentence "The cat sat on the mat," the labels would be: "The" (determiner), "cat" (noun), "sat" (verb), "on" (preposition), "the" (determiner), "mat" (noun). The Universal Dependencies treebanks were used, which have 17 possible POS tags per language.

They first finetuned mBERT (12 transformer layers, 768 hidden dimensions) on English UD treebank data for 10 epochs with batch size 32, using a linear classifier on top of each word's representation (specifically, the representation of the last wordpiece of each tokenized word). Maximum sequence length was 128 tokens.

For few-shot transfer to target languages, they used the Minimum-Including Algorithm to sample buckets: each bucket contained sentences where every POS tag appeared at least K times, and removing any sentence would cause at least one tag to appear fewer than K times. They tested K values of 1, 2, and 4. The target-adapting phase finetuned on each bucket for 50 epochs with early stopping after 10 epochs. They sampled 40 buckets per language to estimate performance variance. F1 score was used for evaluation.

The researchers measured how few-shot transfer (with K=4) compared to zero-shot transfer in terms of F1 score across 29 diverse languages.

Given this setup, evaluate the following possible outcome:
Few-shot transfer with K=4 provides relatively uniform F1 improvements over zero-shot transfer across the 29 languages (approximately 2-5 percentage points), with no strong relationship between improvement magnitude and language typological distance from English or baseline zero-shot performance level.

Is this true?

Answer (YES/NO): NO